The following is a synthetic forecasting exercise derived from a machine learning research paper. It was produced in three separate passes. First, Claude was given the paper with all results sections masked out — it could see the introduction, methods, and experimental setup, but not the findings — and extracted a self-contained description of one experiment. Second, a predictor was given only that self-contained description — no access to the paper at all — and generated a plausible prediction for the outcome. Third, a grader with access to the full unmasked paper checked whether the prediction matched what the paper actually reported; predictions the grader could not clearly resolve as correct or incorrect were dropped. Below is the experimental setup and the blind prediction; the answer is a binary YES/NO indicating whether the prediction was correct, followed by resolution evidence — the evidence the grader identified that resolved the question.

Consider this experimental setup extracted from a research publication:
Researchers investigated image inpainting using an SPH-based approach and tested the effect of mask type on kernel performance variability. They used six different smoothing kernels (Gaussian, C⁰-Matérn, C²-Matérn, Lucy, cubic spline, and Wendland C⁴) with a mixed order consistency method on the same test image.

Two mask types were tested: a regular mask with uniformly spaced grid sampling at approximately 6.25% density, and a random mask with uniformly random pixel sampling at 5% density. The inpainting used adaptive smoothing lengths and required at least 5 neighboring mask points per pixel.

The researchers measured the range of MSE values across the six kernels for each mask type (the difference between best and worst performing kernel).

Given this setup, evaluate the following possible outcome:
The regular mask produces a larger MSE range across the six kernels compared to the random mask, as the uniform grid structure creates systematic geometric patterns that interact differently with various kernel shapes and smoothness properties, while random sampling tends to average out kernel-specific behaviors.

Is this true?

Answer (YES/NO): YES